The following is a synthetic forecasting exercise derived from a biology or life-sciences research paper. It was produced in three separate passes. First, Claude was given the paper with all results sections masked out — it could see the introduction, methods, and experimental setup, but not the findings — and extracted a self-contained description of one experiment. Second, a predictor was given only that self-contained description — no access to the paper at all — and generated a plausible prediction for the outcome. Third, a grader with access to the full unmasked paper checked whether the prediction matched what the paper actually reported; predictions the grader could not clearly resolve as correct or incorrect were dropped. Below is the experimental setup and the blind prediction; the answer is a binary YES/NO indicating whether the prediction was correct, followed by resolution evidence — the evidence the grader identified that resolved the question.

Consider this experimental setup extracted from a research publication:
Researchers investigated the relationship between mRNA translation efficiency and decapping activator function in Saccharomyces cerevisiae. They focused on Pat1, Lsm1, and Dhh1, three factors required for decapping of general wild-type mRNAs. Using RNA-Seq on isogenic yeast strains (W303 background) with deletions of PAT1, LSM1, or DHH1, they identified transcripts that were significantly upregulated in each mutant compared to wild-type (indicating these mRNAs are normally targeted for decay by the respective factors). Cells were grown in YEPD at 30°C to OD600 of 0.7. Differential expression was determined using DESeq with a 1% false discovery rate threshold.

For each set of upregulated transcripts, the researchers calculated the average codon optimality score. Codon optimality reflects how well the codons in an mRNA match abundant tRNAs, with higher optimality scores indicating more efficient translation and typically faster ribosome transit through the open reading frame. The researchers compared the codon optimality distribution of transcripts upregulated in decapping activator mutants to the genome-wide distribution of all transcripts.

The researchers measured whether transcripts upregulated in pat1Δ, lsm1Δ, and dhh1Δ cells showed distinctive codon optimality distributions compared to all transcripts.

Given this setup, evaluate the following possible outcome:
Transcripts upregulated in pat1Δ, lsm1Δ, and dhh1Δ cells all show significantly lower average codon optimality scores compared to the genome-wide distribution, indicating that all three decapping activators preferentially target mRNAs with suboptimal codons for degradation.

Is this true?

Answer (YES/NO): YES